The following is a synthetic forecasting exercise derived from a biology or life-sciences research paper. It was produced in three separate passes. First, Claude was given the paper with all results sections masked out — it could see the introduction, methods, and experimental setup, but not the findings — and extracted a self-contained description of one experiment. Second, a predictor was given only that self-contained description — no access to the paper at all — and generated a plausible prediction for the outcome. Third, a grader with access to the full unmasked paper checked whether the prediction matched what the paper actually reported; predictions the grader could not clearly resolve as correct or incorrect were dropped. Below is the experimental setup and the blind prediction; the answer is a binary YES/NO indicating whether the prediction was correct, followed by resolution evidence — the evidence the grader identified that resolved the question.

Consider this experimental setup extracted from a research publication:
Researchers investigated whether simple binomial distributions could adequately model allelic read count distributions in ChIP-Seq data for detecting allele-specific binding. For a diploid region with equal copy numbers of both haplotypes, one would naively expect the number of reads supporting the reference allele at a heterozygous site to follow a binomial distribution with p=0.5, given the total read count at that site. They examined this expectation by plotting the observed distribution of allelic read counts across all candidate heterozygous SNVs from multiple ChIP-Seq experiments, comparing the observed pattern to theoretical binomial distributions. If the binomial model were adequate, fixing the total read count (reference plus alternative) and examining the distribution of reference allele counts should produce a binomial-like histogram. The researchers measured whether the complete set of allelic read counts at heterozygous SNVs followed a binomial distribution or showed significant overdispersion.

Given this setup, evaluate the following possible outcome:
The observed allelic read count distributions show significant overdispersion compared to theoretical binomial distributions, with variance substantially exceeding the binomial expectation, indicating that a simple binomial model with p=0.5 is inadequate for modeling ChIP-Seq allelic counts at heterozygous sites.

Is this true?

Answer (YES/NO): YES